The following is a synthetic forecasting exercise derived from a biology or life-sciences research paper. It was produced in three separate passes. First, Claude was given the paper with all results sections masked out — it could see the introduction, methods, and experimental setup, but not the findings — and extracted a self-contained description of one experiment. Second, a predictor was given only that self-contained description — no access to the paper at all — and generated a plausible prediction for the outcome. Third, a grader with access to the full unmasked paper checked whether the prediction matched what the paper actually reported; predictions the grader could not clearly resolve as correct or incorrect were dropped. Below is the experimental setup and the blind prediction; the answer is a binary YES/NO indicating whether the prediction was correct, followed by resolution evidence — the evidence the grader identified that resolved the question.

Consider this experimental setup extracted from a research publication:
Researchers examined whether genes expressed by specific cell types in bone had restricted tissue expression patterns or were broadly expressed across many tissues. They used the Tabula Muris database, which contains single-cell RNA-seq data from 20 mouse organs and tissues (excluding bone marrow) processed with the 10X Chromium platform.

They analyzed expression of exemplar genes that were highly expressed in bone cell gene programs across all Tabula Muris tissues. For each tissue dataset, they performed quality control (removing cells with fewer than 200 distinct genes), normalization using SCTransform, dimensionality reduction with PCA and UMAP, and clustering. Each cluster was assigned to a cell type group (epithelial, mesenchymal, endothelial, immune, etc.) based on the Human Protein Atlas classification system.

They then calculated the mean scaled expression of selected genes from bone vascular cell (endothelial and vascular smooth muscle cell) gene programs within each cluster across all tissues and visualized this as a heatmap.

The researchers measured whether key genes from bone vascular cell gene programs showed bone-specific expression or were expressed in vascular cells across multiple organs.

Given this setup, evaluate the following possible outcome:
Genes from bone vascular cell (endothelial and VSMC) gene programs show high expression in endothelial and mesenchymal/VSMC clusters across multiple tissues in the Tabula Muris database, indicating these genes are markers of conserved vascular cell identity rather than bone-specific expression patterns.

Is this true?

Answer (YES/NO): YES